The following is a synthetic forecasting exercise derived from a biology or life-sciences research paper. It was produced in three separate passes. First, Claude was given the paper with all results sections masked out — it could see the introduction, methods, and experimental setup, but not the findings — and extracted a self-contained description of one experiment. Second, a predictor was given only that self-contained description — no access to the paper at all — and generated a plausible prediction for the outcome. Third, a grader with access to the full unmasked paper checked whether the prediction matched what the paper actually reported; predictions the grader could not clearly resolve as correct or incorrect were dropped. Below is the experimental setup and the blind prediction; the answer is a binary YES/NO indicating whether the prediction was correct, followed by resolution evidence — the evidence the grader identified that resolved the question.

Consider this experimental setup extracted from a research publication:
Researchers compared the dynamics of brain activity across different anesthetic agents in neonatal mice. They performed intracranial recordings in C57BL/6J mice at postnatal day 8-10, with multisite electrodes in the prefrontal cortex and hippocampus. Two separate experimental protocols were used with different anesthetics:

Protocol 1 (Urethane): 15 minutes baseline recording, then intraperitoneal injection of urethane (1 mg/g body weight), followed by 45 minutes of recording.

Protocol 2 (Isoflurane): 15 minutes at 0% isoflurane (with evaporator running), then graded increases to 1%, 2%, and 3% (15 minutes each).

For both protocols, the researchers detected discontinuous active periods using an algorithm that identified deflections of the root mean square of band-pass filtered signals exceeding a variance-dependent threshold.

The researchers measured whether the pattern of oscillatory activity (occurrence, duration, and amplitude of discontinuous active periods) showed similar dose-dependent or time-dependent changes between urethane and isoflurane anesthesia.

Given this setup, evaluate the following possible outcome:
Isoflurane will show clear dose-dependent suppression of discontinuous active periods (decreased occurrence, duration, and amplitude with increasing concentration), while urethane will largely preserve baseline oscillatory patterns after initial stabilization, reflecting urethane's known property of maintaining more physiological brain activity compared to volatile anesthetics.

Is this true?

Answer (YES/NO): NO